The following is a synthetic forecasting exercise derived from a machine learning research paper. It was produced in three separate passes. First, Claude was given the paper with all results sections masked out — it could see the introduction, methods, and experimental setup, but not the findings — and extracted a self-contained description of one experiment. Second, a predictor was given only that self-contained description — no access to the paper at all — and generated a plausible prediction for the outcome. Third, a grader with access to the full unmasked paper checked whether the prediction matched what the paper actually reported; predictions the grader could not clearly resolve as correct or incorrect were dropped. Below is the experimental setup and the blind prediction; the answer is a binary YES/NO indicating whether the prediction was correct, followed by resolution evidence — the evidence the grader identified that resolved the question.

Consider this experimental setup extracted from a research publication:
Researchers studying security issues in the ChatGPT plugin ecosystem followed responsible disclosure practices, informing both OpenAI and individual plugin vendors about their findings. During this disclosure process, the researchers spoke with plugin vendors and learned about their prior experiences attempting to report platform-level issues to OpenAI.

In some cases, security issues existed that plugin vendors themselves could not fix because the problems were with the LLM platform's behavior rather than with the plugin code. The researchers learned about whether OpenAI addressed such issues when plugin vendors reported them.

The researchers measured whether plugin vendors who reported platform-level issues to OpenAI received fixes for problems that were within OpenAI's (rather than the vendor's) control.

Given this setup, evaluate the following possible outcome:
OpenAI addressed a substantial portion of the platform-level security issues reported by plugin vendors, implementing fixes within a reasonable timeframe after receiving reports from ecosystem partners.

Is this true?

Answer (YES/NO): NO